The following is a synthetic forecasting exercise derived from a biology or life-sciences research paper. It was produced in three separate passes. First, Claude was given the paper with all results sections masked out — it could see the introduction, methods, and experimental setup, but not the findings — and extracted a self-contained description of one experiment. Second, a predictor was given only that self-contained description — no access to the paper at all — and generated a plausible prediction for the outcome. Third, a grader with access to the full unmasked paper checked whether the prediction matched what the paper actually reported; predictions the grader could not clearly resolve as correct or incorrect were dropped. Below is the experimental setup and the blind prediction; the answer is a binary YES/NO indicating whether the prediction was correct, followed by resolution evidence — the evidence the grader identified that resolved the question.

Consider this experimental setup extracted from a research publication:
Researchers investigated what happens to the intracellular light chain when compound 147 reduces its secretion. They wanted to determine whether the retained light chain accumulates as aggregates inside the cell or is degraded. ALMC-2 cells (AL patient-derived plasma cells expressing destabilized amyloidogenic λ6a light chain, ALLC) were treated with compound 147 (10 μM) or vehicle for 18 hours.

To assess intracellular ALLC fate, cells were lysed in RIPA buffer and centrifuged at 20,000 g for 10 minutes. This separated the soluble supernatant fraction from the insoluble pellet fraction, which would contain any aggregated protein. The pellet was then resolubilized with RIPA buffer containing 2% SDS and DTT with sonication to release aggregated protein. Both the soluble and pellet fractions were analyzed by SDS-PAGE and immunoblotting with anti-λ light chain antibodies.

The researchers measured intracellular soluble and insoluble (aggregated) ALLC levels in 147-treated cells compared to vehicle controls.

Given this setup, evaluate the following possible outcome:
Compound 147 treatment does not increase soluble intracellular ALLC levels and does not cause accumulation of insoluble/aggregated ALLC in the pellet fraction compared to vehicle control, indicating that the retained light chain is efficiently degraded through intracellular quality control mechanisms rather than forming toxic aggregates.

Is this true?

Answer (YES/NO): NO